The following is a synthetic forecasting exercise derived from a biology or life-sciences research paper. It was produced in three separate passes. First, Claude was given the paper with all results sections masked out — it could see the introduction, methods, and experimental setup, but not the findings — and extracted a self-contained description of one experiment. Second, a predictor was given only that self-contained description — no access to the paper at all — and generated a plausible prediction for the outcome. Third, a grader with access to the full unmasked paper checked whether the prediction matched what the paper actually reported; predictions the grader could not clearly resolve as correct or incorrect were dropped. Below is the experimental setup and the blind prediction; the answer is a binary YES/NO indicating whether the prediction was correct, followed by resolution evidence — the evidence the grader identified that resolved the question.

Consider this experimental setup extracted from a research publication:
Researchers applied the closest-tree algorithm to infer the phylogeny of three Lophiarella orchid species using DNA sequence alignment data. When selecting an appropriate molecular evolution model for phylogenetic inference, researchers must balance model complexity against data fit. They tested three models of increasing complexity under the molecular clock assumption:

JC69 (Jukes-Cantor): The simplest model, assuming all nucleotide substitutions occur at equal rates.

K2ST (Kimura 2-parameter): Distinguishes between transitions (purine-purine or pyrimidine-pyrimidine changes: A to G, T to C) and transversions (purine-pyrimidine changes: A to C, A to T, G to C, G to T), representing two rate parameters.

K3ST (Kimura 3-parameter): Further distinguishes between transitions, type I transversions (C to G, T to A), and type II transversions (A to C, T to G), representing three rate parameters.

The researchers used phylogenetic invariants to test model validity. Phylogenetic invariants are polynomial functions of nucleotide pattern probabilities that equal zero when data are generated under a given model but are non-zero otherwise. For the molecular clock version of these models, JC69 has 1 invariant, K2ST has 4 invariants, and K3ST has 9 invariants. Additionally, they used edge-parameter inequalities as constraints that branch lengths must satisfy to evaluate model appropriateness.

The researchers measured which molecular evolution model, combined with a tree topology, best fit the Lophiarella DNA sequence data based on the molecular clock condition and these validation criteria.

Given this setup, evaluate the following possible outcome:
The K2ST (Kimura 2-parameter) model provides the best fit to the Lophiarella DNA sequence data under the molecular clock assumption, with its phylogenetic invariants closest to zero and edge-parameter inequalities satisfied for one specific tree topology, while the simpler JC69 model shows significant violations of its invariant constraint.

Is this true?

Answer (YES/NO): NO